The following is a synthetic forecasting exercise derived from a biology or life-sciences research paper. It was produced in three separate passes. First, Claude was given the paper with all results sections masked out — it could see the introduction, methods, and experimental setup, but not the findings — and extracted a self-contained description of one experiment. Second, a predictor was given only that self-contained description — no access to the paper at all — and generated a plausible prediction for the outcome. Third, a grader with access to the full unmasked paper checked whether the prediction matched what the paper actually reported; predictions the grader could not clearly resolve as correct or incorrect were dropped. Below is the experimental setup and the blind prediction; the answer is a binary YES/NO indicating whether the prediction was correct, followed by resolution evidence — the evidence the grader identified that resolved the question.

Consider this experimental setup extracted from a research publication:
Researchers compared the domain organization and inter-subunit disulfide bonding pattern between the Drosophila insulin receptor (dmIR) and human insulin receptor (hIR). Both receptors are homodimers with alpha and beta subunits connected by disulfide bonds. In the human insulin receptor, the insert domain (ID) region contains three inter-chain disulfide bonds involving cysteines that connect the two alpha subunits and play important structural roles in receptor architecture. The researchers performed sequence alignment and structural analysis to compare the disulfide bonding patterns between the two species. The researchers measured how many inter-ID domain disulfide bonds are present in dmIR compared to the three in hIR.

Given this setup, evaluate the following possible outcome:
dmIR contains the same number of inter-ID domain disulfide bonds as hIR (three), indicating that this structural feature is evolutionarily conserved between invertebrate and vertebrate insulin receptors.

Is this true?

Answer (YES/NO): NO